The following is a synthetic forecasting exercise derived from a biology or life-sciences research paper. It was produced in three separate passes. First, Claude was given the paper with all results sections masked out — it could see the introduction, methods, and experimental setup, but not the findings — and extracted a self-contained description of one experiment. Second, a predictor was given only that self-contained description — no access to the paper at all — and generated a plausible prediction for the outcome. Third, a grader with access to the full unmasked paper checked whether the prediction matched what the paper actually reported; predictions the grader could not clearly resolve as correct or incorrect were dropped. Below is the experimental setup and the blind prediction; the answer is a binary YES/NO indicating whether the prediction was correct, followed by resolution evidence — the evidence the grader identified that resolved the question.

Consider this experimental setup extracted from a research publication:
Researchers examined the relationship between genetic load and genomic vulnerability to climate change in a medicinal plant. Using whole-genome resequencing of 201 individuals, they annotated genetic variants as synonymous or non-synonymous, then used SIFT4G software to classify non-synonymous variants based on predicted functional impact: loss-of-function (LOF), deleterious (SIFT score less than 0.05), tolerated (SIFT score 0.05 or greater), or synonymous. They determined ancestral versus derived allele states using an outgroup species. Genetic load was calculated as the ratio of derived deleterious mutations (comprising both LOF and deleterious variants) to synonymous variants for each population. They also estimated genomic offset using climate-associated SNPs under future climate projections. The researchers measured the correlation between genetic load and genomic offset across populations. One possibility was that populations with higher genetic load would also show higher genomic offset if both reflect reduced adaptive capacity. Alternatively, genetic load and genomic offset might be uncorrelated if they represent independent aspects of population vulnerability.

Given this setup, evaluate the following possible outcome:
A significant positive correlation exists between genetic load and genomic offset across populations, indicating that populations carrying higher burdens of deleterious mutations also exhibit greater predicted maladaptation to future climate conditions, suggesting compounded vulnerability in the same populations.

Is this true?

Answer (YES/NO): NO